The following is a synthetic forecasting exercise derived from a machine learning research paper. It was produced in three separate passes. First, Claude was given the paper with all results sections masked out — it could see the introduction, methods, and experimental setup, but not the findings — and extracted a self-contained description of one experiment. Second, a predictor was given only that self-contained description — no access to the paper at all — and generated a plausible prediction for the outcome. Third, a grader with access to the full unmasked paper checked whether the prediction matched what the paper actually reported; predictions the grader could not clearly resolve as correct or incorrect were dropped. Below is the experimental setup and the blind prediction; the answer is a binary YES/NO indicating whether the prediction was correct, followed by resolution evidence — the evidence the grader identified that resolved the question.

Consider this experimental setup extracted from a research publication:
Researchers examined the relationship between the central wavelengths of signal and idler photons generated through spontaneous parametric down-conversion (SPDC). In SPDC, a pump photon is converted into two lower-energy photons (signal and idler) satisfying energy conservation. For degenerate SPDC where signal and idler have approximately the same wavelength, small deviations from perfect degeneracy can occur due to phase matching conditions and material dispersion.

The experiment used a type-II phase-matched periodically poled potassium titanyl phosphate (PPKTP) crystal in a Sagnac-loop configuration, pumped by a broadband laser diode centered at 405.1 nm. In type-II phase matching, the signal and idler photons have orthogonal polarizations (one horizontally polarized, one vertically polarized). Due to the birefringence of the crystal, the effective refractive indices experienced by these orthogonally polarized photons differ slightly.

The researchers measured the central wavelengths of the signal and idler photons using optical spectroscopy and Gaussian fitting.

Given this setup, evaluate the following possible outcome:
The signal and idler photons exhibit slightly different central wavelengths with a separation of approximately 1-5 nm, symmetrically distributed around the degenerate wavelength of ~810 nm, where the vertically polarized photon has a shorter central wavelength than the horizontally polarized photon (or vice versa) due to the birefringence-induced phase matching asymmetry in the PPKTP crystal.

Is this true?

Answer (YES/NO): NO